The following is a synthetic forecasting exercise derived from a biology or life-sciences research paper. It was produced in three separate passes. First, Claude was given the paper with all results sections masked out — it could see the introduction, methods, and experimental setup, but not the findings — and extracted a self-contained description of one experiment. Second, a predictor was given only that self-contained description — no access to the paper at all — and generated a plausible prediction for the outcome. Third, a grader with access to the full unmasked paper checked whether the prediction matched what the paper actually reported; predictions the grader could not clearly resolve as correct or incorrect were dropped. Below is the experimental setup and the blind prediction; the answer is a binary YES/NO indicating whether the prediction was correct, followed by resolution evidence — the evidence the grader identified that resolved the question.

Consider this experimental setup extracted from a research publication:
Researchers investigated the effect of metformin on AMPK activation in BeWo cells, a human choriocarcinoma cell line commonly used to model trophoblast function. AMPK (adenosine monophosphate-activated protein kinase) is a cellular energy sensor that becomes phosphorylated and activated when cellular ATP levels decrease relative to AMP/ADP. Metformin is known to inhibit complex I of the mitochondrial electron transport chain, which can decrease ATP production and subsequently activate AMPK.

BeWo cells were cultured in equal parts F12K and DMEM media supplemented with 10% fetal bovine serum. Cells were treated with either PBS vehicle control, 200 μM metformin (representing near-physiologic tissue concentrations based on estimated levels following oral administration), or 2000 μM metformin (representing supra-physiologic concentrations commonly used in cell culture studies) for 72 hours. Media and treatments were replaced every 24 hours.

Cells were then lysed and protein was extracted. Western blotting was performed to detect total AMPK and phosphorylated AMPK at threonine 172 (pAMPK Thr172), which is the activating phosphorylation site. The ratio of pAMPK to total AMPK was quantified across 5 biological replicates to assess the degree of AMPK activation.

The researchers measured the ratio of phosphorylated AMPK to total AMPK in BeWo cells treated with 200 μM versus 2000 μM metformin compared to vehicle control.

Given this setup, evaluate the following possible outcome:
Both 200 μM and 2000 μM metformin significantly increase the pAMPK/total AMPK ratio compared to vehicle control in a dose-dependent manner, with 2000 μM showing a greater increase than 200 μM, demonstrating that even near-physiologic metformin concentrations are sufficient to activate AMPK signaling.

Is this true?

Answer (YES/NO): NO